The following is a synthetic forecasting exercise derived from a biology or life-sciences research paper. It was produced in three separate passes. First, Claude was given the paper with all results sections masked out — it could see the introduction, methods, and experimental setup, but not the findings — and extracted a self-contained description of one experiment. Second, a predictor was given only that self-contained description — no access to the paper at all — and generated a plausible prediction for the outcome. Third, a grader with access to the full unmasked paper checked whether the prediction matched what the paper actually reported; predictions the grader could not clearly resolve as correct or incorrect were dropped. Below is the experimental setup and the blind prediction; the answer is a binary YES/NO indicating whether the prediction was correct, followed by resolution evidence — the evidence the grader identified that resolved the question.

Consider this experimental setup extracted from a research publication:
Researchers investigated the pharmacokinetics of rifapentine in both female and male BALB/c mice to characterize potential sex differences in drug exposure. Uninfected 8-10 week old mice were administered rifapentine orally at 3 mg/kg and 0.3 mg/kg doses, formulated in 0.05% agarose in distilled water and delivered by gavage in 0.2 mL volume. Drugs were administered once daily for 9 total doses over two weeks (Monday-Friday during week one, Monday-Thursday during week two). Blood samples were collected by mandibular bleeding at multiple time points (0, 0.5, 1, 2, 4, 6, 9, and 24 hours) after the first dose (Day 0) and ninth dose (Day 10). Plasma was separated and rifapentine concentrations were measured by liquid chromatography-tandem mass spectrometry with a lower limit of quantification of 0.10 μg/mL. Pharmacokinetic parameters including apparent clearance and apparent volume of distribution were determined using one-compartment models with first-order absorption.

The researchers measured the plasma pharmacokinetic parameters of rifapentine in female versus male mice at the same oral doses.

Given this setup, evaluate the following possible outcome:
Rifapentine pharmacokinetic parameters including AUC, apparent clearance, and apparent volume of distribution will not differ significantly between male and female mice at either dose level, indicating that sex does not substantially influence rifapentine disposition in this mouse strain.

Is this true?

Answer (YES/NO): YES